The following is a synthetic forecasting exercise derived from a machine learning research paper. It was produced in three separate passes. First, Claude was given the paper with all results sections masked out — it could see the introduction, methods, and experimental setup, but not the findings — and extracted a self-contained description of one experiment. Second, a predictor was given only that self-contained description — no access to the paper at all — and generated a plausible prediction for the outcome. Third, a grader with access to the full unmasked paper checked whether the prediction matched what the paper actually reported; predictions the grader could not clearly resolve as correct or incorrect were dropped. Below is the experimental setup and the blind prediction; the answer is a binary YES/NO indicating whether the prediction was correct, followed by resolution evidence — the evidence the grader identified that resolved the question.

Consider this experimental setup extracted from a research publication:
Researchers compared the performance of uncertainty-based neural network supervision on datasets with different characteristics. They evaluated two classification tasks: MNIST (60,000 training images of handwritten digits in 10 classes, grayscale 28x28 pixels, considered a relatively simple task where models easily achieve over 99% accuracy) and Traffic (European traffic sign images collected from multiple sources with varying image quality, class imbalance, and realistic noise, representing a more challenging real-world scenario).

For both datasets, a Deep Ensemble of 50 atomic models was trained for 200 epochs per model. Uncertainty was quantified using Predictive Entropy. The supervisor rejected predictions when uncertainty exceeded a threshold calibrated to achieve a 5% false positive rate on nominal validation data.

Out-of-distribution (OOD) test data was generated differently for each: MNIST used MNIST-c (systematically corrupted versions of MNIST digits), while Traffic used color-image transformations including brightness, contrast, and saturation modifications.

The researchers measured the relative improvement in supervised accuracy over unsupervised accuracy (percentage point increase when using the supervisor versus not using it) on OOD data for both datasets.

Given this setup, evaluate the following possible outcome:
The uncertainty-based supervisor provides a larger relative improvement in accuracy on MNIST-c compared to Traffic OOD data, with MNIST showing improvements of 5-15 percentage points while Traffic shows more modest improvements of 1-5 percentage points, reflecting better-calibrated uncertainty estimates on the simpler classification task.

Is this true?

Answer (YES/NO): NO